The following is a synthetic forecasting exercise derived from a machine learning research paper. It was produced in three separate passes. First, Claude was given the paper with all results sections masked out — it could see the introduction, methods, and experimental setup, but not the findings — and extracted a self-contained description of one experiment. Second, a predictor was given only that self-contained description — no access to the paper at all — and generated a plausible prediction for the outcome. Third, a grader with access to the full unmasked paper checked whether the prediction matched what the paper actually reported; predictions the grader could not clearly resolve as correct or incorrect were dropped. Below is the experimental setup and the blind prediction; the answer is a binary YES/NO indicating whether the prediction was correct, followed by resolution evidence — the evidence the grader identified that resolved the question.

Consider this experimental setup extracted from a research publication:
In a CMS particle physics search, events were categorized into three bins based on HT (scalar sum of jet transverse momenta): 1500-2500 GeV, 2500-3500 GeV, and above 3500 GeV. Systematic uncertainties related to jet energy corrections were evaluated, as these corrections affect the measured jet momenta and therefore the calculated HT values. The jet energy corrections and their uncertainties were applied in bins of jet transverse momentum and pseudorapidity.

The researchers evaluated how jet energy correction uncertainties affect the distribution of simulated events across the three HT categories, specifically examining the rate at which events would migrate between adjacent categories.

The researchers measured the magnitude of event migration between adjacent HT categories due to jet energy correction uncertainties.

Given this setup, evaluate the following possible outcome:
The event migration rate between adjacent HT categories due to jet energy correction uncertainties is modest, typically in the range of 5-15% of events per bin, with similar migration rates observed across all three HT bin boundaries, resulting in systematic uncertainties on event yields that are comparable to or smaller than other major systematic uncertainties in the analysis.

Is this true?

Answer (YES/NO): NO